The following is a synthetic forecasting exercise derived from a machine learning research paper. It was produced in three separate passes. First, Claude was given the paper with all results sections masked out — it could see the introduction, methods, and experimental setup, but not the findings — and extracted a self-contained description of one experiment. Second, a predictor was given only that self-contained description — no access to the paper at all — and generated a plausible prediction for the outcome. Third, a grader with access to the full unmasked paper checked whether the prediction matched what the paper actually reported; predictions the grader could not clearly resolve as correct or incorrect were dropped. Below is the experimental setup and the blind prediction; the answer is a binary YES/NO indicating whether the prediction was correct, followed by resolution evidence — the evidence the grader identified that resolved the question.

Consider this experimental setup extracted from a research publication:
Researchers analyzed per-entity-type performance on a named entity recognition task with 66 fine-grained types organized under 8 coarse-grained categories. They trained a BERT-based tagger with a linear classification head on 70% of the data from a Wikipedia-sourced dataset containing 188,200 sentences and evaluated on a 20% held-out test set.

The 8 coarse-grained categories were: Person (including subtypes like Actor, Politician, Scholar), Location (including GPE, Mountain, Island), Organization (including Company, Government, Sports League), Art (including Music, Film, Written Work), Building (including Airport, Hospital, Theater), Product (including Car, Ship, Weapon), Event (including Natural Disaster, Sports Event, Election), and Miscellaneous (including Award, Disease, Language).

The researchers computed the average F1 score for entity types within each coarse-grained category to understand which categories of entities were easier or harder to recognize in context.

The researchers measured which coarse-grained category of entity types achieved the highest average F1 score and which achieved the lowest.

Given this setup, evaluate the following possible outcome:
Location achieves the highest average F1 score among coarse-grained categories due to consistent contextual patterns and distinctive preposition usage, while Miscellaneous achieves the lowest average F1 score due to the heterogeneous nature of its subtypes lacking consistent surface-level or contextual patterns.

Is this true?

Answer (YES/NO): NO